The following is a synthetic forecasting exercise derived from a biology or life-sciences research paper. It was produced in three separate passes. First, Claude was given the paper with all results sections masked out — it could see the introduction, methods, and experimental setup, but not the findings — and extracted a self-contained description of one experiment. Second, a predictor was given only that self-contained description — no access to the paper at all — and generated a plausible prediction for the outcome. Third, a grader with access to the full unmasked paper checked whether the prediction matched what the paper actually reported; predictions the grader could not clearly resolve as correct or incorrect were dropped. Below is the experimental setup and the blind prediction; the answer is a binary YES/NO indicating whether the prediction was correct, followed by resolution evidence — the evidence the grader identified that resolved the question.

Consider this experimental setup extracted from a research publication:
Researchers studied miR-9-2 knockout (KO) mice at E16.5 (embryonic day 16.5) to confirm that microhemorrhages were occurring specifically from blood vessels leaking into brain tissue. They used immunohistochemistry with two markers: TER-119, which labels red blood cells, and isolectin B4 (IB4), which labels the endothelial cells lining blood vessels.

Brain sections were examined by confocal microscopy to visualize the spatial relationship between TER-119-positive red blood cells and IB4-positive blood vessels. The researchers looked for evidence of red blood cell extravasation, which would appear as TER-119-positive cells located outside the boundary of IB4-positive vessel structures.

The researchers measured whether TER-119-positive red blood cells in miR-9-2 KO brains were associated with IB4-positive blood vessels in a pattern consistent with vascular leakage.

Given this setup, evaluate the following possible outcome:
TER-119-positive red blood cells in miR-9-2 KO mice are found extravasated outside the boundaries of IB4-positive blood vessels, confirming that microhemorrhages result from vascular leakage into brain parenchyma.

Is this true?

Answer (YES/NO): YES